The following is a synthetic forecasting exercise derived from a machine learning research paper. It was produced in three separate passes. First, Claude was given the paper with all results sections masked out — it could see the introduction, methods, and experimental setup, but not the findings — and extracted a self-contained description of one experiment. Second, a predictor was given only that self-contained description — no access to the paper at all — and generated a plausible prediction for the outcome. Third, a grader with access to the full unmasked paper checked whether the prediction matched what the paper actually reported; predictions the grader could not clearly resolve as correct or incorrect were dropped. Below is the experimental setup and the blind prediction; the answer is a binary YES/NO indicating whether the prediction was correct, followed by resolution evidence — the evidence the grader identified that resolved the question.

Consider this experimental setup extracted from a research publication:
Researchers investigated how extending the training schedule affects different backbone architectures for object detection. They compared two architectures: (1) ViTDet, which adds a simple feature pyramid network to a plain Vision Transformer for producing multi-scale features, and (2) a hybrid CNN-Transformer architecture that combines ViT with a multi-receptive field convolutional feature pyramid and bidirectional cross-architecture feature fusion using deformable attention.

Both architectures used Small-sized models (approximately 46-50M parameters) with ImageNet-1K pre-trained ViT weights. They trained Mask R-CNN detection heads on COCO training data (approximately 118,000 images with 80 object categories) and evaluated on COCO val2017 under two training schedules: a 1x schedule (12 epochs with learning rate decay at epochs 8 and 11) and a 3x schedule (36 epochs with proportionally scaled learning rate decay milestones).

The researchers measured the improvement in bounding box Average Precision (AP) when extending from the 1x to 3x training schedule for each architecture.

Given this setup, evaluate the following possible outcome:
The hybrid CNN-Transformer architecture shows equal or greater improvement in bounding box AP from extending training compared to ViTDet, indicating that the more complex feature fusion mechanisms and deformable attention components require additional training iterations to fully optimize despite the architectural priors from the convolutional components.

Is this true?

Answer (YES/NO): NO